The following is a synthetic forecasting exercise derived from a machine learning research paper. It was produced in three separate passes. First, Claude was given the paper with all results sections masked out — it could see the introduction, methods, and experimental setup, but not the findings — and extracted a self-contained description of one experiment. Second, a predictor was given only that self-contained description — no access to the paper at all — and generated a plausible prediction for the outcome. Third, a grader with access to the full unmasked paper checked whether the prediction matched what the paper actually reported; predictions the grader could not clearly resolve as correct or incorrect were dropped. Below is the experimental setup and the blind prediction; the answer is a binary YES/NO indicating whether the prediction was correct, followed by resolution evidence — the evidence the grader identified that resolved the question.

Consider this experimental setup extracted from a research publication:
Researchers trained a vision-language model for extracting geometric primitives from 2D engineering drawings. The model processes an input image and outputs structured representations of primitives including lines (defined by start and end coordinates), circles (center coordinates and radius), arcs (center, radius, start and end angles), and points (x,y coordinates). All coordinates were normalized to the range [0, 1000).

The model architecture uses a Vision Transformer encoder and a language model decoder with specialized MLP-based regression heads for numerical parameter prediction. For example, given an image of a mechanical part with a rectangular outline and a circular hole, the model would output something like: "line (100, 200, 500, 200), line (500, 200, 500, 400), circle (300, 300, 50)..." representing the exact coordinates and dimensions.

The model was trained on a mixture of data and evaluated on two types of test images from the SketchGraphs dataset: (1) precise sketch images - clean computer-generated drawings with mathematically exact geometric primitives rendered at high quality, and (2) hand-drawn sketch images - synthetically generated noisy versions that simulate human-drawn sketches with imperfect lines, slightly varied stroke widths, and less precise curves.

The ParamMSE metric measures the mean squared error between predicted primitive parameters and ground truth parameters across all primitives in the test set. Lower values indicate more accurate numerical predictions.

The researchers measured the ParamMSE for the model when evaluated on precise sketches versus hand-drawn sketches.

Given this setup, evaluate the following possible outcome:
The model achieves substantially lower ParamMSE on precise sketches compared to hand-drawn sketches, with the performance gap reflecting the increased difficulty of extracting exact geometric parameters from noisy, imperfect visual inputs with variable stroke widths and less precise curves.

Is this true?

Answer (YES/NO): NO